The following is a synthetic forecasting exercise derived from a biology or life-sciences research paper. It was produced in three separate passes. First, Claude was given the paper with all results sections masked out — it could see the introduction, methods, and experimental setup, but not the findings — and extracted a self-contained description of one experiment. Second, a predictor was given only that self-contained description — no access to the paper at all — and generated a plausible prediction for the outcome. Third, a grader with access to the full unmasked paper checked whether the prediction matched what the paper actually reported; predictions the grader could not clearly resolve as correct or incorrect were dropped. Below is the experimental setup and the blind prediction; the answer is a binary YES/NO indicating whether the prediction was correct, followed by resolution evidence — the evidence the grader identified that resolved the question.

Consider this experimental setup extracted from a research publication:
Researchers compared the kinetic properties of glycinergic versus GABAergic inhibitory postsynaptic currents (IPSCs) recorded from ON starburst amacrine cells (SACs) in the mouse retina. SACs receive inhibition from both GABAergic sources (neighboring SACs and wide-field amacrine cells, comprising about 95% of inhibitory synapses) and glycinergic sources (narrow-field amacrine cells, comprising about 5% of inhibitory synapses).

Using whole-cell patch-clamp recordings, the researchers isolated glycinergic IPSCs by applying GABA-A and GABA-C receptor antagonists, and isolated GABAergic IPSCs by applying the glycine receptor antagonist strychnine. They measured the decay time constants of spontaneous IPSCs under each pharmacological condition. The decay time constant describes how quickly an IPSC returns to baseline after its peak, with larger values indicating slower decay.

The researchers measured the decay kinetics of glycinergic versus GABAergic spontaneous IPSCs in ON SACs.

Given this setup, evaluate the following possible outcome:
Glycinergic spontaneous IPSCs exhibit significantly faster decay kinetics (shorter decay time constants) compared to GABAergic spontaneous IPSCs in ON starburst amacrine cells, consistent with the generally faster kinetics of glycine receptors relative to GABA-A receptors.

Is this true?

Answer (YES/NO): NO